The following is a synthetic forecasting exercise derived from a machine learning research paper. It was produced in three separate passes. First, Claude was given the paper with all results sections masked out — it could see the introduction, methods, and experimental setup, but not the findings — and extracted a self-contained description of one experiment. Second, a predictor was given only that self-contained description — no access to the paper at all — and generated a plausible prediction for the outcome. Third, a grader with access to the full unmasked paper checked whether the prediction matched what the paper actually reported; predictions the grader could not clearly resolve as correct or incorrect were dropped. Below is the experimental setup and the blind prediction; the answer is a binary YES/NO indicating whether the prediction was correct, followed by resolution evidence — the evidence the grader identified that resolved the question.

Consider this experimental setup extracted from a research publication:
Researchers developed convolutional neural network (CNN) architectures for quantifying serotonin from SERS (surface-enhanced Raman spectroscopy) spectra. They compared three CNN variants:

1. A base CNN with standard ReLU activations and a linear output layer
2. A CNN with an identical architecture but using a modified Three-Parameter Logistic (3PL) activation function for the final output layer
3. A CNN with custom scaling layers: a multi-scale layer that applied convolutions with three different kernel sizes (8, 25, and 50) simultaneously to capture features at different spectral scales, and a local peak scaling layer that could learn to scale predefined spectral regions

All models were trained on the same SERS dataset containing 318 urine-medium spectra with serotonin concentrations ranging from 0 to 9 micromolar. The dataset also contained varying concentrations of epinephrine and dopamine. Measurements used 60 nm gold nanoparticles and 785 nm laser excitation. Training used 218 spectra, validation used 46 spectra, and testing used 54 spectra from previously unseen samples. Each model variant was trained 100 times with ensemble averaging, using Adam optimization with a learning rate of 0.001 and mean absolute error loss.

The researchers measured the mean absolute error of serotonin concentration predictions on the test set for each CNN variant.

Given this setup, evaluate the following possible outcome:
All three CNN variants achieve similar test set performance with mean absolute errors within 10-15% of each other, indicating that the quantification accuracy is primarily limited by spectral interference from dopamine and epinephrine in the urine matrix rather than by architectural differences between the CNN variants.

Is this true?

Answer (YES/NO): NO